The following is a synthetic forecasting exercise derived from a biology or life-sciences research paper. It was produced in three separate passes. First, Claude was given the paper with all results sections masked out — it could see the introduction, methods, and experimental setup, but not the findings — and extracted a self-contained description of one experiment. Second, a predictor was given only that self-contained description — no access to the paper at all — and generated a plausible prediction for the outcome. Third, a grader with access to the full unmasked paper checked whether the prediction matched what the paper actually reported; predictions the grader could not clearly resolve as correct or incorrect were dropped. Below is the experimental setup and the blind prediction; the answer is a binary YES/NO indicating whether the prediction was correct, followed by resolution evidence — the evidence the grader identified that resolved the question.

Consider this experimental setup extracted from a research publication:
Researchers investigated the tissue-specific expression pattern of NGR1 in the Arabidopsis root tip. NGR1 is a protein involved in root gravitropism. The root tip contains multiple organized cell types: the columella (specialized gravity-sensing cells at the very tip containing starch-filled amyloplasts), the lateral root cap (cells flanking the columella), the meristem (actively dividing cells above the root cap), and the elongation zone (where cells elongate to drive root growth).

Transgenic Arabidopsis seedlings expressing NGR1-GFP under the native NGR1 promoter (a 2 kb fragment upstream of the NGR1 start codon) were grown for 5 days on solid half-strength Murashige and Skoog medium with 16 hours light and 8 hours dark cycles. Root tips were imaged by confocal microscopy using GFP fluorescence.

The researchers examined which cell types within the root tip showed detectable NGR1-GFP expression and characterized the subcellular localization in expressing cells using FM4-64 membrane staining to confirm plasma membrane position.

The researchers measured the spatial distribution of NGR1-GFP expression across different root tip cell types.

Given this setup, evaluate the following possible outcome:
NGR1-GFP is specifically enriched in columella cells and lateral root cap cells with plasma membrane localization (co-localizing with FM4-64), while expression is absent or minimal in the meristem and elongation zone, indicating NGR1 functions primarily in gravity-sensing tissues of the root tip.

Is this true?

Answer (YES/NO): NO